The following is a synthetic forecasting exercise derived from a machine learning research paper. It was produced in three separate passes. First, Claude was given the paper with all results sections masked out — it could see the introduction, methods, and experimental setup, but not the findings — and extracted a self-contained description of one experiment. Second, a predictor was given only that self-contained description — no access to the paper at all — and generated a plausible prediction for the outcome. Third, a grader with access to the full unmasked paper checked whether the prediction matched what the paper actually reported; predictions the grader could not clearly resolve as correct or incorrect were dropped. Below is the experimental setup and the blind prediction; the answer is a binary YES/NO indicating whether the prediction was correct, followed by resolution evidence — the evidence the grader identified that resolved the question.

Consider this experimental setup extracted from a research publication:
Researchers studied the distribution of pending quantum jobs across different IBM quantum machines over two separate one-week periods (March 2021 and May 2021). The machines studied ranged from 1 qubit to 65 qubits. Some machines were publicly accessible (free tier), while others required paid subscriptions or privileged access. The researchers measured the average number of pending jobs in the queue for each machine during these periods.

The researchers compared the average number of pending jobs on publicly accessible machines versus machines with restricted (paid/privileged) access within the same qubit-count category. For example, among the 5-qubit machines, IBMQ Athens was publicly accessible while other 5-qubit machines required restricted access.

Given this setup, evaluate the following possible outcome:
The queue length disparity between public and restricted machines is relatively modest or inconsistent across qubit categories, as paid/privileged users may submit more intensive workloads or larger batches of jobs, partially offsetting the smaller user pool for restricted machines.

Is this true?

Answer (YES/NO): NO